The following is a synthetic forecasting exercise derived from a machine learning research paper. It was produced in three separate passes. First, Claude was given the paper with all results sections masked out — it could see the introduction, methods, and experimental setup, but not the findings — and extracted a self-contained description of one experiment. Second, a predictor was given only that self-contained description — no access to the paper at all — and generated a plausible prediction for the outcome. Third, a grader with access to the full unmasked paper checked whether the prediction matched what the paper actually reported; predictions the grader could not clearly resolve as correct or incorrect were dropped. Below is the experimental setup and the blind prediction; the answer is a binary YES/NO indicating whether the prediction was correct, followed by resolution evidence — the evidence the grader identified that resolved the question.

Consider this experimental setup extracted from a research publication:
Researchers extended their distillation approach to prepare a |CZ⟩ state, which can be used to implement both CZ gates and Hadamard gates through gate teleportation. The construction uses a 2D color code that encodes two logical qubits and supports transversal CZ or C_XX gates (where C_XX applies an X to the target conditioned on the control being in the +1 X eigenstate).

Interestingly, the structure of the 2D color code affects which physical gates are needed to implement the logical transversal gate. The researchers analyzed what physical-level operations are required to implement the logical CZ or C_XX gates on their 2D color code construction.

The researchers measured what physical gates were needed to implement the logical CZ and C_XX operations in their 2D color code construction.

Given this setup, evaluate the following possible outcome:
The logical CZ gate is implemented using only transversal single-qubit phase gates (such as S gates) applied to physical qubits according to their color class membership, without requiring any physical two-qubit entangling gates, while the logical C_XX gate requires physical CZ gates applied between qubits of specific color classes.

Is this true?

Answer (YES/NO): NO